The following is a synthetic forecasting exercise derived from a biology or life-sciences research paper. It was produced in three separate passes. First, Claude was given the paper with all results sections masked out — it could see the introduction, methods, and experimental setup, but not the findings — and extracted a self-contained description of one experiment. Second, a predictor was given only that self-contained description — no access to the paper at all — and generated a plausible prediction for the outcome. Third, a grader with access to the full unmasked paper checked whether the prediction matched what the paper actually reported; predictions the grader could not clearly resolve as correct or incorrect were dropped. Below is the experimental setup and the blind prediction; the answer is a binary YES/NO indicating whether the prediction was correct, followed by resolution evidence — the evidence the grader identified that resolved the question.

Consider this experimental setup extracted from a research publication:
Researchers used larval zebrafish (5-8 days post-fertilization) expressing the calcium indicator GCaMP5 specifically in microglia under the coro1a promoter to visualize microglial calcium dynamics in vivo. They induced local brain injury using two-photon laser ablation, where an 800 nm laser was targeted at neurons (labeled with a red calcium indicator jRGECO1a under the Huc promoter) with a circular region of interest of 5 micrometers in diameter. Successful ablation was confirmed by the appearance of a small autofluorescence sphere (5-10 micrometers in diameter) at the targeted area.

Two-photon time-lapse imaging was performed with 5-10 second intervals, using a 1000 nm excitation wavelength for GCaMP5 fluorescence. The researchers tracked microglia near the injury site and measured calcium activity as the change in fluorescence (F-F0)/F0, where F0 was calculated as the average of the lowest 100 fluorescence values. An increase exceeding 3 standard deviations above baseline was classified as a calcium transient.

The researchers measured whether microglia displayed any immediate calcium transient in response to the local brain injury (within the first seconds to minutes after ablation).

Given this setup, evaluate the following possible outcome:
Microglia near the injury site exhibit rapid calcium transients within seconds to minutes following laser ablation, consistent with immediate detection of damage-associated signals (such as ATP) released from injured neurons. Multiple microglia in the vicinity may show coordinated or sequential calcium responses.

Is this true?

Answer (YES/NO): YES